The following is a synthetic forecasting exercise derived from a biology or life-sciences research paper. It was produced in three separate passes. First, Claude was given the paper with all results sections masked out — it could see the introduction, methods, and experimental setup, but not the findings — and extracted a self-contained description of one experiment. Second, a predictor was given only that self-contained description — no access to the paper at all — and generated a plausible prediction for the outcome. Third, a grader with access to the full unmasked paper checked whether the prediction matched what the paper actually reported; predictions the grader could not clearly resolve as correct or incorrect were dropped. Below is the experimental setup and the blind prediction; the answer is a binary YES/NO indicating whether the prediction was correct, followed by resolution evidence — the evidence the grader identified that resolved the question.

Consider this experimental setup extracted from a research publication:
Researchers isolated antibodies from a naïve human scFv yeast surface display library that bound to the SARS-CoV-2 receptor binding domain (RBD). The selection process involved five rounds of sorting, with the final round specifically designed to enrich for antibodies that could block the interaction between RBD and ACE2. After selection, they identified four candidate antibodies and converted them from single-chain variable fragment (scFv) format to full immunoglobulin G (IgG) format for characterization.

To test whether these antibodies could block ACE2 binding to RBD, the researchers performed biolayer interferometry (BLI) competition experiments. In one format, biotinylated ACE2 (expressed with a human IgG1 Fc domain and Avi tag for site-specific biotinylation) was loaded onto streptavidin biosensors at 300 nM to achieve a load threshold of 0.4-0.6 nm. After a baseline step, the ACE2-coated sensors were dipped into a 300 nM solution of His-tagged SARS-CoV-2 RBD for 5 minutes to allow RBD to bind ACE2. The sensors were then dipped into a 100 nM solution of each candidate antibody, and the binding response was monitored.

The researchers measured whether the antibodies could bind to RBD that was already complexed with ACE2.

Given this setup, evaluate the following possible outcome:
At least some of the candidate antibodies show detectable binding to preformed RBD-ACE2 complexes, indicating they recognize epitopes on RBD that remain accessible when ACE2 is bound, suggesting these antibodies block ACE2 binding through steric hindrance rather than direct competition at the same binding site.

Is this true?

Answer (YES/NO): NO